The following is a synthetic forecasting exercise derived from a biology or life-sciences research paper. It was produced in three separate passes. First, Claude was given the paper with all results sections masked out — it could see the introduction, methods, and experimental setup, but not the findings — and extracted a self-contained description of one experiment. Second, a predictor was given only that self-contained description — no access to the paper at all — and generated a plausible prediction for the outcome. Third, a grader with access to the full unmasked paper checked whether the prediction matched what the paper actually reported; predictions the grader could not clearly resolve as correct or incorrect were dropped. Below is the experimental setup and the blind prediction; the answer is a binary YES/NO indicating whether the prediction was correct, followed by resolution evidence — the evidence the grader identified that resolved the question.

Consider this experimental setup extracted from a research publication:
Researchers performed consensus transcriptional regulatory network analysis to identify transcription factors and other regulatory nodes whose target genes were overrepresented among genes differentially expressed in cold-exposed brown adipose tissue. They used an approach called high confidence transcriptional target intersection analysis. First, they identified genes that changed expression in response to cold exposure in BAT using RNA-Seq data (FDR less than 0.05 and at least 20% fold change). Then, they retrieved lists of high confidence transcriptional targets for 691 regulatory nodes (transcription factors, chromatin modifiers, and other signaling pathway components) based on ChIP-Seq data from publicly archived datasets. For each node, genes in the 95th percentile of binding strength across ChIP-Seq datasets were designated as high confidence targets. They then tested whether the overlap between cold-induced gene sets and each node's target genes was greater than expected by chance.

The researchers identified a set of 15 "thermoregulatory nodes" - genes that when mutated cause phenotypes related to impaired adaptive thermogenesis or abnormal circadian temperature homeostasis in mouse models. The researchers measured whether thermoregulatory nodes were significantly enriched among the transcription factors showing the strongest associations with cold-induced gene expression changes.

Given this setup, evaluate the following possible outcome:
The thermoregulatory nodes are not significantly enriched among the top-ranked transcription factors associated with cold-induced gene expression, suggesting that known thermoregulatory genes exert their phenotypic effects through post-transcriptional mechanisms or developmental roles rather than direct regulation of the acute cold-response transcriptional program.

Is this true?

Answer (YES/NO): NO